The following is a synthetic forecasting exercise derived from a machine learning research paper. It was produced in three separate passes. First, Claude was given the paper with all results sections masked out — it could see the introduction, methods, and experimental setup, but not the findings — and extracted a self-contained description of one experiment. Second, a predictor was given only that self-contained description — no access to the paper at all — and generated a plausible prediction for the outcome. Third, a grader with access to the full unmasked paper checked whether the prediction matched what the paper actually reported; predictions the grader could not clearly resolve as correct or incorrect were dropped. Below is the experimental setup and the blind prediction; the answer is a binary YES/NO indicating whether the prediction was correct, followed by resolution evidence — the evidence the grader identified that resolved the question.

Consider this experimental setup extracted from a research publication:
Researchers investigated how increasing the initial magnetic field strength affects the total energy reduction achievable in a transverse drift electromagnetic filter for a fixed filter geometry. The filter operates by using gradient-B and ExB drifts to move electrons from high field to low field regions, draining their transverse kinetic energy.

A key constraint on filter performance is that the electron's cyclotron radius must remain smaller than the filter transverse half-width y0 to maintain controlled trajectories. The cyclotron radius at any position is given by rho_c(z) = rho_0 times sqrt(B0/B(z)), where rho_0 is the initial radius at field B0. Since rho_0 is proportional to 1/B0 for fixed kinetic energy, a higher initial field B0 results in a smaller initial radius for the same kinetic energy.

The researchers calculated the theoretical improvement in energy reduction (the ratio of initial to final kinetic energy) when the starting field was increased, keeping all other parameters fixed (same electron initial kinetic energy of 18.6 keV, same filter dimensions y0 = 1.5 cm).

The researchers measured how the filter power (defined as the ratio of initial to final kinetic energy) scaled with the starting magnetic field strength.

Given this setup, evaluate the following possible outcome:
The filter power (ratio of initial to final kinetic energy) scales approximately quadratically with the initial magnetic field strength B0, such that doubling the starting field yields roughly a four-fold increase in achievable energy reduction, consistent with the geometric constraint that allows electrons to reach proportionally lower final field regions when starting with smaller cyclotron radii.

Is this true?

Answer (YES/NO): YES